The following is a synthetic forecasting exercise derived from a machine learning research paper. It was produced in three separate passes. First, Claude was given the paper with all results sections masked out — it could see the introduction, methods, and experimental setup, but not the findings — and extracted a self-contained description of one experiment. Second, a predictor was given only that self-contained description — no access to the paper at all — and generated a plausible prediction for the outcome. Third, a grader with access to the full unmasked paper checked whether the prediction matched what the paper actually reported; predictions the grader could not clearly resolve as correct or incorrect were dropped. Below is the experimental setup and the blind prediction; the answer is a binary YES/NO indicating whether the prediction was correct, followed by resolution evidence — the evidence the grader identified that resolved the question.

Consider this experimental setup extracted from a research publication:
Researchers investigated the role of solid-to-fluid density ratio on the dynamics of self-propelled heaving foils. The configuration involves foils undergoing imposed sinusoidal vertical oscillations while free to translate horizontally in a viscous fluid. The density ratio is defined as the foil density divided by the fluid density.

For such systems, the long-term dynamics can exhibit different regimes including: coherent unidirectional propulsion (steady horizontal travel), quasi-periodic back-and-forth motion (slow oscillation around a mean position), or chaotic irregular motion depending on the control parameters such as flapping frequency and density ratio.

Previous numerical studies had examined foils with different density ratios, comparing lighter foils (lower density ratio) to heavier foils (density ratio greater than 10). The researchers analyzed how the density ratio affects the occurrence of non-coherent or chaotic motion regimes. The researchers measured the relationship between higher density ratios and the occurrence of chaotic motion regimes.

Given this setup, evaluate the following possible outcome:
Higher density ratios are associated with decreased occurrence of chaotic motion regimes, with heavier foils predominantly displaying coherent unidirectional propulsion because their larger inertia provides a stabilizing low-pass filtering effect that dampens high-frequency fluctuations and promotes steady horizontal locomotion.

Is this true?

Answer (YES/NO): YES